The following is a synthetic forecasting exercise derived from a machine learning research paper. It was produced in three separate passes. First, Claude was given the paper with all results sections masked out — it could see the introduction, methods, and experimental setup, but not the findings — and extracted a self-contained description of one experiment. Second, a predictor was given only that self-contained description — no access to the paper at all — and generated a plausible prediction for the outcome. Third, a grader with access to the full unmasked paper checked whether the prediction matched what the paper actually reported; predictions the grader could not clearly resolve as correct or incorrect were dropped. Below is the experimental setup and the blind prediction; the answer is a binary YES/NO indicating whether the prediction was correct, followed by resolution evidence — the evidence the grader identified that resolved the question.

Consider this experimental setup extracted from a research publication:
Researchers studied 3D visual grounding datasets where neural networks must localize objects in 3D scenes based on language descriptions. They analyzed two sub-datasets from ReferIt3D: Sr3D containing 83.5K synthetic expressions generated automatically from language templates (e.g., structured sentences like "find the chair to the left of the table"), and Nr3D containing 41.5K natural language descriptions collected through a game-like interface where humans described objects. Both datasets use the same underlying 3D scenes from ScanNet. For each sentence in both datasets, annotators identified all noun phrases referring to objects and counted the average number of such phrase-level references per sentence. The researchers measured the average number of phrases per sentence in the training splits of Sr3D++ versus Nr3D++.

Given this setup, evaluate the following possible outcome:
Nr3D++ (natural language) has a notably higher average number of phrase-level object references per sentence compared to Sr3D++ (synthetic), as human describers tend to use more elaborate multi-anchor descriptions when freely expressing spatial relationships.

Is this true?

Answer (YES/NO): YES